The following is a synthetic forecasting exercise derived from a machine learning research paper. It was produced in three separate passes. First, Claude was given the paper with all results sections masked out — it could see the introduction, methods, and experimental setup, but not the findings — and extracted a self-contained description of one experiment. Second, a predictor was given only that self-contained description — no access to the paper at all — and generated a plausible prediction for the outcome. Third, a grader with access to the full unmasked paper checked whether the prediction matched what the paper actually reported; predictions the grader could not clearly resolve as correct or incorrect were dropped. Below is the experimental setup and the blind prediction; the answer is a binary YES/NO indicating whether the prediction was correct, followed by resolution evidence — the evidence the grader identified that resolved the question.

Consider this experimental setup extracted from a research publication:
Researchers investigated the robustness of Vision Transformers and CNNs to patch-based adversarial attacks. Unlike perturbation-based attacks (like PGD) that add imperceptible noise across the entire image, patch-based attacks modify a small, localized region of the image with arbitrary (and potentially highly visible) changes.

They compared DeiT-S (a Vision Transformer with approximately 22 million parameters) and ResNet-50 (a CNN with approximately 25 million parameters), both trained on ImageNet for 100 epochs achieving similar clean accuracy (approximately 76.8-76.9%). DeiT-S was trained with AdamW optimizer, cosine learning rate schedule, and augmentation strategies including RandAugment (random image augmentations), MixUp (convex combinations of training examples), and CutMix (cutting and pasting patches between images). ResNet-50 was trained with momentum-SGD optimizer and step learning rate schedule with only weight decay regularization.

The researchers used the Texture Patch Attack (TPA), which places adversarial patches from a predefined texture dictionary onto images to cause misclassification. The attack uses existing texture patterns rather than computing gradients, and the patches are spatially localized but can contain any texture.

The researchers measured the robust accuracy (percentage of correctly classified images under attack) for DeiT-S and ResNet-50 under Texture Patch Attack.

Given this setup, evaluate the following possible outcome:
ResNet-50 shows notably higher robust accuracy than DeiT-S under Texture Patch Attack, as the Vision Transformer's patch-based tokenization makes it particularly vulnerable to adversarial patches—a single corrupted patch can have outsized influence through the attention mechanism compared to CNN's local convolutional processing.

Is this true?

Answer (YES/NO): NO